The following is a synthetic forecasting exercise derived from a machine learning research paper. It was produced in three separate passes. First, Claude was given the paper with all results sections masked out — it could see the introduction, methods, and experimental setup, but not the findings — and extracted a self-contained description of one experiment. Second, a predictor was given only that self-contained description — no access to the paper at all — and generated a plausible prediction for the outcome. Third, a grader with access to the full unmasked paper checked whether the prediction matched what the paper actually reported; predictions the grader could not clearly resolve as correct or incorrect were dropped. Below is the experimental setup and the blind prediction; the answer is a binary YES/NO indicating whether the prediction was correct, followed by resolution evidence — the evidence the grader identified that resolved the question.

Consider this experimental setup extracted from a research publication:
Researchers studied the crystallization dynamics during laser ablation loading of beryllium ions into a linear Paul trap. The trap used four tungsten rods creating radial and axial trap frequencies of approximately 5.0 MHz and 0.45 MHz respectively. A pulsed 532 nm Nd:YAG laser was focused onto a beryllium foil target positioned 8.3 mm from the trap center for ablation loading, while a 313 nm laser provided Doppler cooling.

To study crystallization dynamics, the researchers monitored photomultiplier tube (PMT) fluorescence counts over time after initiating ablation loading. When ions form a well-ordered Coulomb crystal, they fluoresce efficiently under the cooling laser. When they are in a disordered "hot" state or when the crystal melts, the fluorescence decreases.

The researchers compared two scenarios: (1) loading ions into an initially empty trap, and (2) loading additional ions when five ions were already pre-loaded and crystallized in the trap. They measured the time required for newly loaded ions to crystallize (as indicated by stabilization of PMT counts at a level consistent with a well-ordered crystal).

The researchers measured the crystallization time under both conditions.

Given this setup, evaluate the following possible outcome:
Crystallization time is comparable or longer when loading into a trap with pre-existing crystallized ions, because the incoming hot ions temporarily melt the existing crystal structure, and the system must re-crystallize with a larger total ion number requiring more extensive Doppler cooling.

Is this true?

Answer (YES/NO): NO